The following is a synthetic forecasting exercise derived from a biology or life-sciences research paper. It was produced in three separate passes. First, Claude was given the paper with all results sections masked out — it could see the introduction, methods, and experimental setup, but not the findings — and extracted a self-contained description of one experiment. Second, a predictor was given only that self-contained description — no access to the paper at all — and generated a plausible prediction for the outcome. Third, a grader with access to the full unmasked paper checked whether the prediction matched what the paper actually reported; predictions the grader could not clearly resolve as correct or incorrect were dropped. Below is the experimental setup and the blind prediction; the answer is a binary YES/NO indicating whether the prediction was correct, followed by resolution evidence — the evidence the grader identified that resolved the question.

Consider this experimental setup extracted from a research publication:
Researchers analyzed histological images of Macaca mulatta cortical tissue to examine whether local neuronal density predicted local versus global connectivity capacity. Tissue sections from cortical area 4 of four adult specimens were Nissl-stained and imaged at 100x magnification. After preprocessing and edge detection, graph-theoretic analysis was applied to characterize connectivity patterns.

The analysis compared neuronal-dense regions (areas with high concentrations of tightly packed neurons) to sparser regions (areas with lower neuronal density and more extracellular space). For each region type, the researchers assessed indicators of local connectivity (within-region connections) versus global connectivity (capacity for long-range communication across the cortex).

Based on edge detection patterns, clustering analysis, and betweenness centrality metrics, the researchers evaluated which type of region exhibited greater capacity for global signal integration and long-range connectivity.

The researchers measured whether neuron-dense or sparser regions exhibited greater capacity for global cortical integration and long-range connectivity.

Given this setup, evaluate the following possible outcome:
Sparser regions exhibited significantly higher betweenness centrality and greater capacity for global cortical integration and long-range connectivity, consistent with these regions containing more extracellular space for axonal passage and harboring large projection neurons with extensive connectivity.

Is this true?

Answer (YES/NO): YES